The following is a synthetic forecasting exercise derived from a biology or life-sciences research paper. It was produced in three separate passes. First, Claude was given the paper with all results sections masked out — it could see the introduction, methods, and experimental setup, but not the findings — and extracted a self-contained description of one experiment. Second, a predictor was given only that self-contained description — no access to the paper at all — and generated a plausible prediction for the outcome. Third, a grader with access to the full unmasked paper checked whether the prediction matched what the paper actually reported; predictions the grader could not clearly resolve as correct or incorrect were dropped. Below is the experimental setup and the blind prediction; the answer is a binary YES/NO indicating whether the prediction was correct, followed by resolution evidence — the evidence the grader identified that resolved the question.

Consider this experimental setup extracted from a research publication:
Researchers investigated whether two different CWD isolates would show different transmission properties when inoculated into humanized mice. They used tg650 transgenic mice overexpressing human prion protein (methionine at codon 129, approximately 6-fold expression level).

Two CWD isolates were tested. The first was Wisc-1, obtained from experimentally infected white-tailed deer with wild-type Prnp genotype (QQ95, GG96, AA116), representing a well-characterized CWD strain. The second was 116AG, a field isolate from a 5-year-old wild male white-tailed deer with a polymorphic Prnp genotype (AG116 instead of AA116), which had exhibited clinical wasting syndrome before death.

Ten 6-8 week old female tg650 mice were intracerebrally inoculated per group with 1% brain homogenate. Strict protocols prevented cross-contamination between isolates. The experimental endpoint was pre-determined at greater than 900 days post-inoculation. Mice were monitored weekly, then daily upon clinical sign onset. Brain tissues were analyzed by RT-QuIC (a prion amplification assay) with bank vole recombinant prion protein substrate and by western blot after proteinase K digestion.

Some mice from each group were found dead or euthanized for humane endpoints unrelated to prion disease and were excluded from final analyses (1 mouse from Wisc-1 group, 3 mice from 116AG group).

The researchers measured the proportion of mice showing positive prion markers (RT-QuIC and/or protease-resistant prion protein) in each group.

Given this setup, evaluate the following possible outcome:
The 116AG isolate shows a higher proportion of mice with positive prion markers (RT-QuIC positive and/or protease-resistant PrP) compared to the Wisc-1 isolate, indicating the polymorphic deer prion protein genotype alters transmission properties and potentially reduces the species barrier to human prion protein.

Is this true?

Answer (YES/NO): NO